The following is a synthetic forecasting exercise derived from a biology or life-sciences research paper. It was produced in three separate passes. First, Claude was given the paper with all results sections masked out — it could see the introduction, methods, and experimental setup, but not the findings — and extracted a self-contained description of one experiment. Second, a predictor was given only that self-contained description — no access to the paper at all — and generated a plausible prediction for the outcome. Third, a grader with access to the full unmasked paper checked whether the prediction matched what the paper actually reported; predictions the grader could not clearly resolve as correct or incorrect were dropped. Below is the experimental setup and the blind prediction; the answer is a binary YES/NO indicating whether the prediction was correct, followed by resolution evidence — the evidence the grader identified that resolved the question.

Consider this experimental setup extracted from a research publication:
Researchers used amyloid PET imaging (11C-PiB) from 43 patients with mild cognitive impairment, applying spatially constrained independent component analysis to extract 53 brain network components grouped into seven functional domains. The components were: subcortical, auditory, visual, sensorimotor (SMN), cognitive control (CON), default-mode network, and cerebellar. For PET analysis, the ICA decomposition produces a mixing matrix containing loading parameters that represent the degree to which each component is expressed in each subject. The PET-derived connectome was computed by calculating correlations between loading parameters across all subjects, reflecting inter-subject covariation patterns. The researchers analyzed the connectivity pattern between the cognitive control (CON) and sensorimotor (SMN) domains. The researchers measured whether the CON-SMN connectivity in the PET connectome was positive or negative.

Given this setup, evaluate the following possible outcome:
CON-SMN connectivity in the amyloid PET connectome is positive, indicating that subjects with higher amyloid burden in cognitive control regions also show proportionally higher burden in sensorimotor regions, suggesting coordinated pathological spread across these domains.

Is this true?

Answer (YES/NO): YES